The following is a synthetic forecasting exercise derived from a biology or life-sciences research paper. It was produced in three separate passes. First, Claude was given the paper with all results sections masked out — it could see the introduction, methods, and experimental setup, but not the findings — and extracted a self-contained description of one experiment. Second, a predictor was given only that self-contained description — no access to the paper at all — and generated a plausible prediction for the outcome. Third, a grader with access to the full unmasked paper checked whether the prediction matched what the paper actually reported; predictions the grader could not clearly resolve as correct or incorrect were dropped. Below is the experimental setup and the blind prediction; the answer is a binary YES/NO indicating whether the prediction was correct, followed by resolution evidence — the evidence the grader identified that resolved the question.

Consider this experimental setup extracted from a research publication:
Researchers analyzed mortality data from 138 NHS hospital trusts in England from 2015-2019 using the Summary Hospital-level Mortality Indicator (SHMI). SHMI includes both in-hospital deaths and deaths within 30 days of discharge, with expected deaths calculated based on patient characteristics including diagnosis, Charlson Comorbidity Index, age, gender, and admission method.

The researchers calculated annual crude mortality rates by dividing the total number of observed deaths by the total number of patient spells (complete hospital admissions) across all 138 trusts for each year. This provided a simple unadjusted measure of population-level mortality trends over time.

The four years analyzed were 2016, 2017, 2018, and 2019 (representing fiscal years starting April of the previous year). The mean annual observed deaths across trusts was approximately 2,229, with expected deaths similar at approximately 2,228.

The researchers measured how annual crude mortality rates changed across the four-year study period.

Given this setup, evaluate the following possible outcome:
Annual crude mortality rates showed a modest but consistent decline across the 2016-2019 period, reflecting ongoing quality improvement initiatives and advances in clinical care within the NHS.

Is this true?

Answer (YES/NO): NO